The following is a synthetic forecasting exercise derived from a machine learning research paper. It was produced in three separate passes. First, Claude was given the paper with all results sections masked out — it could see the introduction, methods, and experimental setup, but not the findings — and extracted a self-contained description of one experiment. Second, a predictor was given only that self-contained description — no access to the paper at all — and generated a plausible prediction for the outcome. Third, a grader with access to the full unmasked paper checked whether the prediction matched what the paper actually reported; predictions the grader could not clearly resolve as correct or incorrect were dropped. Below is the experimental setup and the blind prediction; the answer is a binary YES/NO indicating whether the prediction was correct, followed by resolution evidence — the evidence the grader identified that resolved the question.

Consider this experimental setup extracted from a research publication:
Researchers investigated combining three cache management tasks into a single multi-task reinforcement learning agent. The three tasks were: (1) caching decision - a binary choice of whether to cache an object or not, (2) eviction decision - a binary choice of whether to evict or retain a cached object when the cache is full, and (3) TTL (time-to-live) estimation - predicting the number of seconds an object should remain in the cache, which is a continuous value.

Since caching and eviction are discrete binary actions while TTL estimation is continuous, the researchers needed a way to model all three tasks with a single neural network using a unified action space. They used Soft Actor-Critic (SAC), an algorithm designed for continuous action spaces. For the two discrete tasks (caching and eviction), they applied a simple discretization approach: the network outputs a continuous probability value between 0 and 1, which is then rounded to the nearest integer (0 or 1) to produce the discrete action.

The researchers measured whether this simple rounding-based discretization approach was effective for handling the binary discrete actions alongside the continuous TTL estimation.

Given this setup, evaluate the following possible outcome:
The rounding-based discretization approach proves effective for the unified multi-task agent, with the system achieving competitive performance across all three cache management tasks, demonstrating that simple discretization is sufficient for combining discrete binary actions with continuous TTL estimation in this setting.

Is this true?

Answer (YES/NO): YES